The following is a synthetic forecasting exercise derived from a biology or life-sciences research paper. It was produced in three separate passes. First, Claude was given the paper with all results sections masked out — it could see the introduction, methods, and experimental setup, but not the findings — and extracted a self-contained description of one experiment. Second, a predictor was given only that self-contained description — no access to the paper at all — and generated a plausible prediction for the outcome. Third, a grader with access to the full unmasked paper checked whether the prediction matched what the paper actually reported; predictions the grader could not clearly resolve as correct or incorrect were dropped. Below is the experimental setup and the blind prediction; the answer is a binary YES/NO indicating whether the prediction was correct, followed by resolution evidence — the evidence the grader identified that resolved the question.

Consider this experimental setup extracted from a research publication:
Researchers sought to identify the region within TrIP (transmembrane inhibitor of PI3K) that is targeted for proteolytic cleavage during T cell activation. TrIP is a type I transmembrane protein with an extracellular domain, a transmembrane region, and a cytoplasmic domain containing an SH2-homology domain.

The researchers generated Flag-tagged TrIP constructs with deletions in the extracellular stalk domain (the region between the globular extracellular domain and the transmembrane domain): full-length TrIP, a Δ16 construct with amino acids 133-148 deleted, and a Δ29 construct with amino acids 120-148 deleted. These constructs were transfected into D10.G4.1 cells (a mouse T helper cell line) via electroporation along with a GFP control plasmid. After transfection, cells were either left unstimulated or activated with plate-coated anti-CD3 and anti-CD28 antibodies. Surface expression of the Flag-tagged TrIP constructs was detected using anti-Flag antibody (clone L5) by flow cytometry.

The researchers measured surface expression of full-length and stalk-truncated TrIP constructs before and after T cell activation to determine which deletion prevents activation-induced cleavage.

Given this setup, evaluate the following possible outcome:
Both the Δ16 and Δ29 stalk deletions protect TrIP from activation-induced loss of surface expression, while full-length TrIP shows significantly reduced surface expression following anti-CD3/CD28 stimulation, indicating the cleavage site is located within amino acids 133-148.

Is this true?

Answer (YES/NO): NO